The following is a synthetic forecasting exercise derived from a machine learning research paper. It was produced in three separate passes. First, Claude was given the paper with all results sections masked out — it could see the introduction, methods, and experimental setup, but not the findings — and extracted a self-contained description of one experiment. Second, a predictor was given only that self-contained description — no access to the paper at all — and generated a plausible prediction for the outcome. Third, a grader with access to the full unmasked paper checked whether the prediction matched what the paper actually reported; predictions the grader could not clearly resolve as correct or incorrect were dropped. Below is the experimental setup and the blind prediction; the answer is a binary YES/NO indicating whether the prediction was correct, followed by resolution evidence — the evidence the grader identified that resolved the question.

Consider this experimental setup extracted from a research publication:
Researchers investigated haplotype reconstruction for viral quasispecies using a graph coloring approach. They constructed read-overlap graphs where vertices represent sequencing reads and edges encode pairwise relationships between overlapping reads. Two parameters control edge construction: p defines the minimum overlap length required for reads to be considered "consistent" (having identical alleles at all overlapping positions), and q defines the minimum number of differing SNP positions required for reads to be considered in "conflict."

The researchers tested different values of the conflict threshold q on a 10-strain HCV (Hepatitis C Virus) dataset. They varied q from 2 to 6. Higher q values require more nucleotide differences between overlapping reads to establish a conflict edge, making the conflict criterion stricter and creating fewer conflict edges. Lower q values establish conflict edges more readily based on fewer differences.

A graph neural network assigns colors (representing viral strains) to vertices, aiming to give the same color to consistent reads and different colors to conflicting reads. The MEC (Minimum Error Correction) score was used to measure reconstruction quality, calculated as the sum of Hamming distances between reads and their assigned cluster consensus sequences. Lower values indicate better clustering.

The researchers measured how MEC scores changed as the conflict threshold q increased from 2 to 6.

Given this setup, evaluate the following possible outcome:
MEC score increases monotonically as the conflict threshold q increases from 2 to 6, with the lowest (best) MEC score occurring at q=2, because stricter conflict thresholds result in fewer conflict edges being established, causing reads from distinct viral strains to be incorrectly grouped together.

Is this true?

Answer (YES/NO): NO